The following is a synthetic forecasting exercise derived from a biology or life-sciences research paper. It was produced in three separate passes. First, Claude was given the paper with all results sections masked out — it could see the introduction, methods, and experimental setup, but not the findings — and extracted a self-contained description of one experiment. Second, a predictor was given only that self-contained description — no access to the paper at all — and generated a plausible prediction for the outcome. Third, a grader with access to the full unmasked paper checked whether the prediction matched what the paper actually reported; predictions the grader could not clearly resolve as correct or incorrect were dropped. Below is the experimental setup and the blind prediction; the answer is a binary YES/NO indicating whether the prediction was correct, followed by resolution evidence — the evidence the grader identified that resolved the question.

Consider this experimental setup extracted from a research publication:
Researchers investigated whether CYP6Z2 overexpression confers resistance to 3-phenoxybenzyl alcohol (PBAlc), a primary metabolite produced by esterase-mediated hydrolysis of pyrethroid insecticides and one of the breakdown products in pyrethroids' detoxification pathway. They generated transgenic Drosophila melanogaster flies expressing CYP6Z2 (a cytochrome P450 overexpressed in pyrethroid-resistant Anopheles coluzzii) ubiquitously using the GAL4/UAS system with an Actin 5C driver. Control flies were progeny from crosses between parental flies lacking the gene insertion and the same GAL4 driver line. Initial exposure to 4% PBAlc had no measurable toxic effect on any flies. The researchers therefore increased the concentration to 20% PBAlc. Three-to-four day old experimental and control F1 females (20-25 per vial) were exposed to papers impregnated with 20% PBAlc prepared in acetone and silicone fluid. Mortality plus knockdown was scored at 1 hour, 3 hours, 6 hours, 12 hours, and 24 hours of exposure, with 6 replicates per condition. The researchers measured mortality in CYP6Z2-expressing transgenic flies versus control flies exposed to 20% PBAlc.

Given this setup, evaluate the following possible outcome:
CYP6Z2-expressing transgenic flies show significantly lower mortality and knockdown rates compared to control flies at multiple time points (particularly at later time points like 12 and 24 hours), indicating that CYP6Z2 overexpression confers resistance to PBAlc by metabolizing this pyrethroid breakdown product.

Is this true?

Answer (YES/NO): NO